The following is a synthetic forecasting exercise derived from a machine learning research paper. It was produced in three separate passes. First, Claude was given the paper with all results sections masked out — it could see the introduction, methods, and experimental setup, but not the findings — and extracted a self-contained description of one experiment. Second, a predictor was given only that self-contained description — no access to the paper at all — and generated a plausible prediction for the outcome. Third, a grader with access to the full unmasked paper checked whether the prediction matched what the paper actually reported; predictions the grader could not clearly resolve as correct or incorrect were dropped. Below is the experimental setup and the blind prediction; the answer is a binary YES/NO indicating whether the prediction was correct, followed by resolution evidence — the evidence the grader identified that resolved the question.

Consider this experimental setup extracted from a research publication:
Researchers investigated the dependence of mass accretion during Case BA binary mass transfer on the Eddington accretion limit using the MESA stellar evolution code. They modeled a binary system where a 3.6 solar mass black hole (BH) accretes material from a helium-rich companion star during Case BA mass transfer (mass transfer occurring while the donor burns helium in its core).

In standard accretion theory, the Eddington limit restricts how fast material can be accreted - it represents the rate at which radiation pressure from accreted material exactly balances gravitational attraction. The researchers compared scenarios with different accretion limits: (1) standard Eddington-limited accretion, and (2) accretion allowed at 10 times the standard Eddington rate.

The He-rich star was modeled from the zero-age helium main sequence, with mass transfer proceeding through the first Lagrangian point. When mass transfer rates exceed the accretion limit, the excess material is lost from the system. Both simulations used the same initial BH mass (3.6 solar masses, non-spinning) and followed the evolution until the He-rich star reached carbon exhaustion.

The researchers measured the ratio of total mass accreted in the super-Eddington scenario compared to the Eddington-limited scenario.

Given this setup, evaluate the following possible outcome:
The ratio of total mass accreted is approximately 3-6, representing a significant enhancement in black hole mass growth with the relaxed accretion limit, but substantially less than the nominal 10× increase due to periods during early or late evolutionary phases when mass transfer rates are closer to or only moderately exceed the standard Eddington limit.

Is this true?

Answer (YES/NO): YES